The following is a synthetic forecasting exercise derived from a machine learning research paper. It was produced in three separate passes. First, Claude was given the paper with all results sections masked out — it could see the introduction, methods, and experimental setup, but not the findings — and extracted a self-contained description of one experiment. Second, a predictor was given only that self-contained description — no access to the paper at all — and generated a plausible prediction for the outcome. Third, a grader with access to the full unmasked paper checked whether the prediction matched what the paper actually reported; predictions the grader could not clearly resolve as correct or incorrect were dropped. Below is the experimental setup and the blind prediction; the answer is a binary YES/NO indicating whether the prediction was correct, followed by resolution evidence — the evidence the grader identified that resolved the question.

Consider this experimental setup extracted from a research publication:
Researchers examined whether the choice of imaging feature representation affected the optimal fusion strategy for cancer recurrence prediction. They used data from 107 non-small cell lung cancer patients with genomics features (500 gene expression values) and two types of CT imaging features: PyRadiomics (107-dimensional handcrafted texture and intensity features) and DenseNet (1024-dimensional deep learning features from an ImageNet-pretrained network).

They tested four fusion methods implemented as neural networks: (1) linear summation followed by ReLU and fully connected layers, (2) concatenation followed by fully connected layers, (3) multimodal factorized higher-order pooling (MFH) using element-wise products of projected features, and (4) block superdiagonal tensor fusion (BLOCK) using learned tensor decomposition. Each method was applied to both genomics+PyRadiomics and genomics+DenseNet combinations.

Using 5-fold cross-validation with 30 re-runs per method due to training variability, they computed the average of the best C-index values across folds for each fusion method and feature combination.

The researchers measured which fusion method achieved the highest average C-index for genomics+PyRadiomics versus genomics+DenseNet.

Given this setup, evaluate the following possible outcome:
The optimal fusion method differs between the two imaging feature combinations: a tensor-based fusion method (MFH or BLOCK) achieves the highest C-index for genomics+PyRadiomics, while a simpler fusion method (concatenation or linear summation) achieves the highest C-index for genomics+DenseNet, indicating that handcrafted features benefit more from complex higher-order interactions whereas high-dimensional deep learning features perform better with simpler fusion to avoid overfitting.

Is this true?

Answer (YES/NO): NO